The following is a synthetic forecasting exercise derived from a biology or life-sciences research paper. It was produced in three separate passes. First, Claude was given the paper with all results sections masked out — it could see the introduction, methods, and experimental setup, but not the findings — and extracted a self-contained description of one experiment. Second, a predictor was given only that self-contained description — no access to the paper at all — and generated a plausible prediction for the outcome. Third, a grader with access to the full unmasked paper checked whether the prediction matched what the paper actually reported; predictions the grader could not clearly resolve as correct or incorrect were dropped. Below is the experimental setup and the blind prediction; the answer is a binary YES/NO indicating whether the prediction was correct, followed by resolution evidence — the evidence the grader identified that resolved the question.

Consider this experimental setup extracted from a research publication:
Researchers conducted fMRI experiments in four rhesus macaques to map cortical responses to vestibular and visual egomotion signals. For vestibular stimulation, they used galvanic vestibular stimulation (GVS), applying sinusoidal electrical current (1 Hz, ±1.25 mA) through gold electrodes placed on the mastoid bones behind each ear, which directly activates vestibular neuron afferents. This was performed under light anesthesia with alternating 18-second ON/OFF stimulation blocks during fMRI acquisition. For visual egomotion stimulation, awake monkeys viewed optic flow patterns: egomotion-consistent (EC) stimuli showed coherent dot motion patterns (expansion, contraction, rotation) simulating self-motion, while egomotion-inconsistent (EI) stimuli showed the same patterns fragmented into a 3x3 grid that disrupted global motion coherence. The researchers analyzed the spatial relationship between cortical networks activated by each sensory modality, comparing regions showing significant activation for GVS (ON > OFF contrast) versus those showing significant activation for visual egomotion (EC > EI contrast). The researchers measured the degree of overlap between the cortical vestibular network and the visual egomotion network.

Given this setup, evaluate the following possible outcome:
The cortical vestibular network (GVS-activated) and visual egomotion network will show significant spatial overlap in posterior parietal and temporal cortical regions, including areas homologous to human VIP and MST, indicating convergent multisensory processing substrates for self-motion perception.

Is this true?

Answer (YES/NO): NO